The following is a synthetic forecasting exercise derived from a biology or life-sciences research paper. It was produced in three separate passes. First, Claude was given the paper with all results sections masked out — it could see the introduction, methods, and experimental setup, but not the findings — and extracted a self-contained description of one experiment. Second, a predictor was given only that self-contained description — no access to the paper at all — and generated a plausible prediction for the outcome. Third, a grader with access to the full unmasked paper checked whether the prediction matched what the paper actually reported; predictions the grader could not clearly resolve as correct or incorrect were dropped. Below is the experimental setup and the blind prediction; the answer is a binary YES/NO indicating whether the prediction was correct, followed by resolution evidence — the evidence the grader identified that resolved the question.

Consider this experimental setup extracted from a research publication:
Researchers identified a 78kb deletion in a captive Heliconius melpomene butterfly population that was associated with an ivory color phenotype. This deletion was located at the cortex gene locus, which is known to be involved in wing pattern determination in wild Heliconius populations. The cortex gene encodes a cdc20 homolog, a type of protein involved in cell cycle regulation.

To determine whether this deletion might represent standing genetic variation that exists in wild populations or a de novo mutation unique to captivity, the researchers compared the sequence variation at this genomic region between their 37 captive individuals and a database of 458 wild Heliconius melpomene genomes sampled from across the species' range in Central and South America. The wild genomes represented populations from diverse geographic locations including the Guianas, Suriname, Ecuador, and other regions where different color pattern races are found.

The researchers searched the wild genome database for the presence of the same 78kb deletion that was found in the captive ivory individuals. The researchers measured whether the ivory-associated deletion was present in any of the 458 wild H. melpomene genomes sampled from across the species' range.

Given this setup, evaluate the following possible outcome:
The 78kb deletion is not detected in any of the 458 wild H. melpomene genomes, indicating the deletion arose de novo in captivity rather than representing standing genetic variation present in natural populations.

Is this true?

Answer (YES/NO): YES